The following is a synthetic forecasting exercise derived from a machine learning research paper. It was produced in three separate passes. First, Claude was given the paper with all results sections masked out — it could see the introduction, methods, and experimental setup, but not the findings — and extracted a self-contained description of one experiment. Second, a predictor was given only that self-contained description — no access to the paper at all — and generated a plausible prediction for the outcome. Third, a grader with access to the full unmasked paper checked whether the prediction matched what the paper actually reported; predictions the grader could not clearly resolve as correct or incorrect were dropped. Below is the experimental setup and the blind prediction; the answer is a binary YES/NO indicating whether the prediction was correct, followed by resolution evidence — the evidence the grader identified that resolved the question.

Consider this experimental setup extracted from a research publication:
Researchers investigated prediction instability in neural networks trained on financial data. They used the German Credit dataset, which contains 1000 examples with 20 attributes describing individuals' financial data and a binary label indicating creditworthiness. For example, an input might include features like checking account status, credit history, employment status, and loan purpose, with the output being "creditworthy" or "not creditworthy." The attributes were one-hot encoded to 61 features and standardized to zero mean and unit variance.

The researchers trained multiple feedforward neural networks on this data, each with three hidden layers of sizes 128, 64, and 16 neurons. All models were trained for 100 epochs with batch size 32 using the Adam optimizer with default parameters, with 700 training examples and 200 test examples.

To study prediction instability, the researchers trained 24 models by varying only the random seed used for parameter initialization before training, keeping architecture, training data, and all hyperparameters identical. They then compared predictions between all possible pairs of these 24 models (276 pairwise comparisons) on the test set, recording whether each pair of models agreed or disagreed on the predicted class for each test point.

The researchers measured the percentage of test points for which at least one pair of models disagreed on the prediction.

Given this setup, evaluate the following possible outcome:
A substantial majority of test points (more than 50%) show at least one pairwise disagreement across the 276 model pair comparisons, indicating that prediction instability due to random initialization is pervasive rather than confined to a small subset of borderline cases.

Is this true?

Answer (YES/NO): YES